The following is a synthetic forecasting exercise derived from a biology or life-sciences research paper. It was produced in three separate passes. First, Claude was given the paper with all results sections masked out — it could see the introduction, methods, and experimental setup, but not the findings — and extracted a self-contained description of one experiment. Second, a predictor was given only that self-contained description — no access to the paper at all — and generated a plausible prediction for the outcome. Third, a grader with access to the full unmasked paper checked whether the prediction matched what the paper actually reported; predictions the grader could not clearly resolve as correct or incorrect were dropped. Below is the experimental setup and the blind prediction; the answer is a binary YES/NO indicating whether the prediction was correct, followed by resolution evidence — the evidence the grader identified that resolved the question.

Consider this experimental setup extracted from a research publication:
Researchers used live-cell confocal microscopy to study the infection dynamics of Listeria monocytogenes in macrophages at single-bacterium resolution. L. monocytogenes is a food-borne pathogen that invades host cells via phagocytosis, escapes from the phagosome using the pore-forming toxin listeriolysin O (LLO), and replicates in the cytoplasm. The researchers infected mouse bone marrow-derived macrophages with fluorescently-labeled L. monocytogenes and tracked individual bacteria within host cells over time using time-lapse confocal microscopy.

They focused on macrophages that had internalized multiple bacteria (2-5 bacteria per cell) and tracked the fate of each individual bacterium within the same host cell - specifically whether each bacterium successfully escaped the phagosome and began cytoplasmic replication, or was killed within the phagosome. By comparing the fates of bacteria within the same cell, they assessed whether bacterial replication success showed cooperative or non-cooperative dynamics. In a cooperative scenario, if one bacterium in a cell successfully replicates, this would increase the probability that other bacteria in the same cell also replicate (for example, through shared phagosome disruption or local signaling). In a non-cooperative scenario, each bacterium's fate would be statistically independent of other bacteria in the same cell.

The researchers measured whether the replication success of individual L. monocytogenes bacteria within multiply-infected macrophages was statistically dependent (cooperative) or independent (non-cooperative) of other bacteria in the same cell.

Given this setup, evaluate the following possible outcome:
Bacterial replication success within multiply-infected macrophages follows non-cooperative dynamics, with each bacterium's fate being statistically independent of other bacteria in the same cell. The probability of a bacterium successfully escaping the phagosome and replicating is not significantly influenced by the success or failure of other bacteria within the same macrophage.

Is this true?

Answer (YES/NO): YES